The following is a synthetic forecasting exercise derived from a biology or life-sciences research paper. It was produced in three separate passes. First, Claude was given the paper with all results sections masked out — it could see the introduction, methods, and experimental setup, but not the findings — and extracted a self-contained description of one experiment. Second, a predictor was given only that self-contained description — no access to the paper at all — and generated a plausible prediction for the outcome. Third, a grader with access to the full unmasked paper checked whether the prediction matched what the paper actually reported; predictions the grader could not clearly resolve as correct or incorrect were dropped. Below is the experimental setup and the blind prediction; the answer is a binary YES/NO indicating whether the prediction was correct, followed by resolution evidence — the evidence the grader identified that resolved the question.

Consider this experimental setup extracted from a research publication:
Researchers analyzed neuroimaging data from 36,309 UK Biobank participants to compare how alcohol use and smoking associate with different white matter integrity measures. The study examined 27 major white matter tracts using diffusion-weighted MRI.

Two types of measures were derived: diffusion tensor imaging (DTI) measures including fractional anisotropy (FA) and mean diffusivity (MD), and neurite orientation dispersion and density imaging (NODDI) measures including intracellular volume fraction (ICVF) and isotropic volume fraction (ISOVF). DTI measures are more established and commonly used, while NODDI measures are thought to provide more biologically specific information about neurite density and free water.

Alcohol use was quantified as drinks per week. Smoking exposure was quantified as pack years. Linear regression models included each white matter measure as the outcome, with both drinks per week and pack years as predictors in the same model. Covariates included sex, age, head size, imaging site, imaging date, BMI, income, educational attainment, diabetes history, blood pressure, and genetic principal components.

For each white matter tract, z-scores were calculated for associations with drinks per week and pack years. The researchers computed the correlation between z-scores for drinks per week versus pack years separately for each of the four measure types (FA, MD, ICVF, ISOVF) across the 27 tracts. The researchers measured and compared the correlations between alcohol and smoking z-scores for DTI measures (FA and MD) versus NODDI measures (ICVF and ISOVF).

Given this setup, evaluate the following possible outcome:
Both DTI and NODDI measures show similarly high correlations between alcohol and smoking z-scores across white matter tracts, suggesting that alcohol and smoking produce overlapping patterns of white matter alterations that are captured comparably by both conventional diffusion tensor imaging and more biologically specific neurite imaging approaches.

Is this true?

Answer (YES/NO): NO